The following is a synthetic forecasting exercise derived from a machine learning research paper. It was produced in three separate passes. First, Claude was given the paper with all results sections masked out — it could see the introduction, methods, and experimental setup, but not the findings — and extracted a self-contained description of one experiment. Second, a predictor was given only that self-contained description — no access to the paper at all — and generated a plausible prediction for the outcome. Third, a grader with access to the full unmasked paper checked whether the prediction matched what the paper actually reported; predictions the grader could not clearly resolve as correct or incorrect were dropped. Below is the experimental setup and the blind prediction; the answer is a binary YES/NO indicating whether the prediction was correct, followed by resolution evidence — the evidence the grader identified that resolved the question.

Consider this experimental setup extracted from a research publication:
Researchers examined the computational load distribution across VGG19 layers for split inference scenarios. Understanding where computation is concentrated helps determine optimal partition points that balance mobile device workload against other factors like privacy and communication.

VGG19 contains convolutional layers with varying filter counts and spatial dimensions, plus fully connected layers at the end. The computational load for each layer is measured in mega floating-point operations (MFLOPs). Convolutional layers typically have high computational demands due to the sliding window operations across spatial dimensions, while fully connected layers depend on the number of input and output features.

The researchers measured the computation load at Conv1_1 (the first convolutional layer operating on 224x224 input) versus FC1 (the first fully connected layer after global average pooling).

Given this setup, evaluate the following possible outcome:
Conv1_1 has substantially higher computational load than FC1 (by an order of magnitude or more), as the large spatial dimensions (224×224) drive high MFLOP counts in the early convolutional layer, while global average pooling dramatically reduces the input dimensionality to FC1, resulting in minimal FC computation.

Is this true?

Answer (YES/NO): NO